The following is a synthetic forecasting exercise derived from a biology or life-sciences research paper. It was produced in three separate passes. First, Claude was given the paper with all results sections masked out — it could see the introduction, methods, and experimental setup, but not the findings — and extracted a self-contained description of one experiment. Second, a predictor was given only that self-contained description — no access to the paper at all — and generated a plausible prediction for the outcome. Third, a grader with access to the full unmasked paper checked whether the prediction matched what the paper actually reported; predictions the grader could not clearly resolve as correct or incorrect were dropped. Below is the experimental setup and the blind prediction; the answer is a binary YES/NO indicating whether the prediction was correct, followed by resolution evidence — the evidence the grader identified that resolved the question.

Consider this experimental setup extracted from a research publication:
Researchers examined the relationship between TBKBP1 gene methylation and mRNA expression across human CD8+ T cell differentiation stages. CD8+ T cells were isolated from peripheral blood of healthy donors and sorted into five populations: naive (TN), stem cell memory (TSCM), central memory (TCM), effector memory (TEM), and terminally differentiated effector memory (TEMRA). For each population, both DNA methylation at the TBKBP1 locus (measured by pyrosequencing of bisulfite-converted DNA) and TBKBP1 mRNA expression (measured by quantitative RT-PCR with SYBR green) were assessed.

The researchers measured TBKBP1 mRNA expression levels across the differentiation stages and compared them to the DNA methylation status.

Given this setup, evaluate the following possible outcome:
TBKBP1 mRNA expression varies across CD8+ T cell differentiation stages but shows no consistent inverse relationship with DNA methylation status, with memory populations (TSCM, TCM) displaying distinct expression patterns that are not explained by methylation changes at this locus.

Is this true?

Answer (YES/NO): NO